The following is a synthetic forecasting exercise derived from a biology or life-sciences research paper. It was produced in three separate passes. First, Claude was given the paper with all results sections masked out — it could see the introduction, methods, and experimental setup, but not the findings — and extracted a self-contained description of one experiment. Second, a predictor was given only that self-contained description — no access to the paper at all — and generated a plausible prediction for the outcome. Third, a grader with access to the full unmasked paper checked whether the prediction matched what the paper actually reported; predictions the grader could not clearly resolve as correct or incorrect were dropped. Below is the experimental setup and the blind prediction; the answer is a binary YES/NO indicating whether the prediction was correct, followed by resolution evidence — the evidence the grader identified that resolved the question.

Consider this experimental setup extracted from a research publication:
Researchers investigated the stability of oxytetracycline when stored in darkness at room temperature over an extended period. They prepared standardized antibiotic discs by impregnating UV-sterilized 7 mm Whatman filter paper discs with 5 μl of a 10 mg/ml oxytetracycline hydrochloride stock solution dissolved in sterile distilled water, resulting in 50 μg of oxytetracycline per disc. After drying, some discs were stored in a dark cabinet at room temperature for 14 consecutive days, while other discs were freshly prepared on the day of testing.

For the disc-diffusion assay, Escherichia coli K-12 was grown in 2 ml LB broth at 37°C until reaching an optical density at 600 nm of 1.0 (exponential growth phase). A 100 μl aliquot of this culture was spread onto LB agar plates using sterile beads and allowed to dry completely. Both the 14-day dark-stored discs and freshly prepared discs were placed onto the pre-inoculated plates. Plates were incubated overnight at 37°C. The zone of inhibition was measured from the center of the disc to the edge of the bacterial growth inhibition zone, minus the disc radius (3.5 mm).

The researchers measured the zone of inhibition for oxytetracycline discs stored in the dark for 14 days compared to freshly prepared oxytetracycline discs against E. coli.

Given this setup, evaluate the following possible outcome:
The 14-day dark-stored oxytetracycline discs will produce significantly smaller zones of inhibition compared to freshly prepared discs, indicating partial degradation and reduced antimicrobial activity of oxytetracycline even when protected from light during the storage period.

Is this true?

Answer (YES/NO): NO